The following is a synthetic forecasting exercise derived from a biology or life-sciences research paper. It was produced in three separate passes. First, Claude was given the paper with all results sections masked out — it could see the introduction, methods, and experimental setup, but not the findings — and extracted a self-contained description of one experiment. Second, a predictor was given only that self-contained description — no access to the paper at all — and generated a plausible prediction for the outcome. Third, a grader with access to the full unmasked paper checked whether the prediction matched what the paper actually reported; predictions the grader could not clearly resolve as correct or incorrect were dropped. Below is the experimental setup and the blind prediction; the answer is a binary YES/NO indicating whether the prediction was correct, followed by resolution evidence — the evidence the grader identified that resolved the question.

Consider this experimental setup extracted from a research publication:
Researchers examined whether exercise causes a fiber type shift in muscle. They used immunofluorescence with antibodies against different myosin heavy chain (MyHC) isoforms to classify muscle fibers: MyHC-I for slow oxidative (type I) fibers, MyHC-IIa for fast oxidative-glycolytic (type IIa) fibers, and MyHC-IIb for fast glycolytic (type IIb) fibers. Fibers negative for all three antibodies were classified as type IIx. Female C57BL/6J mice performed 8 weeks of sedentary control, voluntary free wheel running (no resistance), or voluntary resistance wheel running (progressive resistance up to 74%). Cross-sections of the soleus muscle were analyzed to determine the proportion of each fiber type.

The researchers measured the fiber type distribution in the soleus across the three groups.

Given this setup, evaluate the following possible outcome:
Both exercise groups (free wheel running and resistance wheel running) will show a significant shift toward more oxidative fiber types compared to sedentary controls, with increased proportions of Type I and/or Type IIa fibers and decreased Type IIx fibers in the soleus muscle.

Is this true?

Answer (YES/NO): YES